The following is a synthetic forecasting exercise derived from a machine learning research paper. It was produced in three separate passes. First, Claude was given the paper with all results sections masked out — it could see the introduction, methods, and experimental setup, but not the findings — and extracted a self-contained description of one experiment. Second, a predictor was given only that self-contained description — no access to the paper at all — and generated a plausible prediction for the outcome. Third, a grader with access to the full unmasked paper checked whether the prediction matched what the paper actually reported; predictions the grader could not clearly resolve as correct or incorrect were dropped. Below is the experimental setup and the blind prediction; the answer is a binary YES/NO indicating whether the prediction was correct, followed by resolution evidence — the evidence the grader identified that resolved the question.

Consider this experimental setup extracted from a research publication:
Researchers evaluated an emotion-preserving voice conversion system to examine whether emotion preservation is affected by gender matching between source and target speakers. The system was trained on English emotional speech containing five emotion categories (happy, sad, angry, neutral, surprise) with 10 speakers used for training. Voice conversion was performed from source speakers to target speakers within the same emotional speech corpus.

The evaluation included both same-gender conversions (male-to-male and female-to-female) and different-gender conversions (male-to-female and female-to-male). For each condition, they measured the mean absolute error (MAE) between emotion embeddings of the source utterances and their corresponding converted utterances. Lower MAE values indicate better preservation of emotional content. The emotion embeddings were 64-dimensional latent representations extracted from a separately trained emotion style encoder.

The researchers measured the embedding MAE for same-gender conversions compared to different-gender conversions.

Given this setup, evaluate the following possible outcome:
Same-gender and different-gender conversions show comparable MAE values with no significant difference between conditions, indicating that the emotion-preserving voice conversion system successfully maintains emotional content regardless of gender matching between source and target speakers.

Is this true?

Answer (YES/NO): NO